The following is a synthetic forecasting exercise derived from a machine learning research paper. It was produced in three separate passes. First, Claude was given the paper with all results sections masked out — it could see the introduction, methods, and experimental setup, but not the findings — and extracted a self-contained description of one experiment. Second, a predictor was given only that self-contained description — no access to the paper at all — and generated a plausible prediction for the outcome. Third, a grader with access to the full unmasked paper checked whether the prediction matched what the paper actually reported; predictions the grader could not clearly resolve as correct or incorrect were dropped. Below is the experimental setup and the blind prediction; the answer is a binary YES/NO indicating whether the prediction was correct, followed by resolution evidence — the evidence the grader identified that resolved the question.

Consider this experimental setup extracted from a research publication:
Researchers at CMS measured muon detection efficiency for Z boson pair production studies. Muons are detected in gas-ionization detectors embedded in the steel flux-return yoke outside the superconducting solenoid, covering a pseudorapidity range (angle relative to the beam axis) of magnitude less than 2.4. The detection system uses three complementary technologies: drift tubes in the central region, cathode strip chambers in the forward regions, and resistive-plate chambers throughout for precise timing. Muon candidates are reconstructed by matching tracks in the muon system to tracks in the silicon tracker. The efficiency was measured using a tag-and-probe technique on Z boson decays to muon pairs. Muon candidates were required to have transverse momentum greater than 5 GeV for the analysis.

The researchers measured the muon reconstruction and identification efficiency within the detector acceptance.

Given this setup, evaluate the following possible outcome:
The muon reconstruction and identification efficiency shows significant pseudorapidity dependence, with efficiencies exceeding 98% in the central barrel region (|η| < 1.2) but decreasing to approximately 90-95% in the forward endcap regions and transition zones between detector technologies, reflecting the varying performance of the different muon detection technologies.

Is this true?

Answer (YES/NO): NO